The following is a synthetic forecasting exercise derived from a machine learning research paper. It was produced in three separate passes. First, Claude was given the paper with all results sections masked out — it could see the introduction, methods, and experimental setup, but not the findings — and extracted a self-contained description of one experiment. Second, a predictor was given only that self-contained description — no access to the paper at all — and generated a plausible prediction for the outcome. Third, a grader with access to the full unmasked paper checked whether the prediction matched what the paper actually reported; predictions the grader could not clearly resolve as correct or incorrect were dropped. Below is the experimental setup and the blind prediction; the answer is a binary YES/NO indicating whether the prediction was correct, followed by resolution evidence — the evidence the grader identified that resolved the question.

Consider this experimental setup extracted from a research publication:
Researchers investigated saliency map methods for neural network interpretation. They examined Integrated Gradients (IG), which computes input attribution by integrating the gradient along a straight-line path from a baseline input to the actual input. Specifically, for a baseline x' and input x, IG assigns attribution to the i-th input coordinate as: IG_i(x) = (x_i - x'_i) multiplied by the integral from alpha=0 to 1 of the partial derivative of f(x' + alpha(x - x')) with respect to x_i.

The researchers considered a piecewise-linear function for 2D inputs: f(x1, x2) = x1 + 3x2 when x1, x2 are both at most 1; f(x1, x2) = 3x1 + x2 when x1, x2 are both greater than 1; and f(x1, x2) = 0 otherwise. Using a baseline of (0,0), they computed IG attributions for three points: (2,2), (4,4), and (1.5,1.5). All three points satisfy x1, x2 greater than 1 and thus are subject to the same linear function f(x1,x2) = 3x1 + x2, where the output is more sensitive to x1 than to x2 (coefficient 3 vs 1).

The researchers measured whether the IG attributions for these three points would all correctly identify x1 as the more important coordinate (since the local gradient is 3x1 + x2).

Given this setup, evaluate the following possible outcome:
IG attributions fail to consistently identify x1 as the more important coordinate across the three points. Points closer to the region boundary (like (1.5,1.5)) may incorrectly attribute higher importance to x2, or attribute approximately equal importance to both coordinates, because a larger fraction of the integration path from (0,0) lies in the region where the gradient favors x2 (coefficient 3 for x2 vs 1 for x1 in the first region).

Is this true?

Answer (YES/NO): YES